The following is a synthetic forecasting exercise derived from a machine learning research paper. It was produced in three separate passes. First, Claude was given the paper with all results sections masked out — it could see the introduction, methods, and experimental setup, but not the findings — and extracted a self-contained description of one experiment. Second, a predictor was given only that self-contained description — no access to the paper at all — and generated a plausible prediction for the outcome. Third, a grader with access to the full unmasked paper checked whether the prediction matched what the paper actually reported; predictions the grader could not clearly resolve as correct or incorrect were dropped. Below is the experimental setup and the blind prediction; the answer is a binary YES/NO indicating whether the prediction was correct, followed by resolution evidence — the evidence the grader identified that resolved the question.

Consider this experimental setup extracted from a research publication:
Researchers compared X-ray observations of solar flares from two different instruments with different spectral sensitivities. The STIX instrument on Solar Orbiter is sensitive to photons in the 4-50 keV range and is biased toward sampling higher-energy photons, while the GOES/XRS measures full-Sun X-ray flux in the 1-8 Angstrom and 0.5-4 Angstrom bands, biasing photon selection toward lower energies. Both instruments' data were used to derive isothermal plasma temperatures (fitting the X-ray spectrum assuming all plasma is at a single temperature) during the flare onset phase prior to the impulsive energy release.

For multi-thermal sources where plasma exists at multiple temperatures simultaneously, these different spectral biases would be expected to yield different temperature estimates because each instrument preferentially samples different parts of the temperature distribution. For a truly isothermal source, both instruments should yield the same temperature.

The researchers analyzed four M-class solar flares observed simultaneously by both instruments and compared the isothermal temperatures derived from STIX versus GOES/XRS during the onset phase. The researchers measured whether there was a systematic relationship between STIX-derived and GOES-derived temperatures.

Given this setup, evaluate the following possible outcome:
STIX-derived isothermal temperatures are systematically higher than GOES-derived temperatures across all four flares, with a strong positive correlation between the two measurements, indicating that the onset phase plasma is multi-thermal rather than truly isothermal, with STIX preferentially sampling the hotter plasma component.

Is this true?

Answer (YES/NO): YES